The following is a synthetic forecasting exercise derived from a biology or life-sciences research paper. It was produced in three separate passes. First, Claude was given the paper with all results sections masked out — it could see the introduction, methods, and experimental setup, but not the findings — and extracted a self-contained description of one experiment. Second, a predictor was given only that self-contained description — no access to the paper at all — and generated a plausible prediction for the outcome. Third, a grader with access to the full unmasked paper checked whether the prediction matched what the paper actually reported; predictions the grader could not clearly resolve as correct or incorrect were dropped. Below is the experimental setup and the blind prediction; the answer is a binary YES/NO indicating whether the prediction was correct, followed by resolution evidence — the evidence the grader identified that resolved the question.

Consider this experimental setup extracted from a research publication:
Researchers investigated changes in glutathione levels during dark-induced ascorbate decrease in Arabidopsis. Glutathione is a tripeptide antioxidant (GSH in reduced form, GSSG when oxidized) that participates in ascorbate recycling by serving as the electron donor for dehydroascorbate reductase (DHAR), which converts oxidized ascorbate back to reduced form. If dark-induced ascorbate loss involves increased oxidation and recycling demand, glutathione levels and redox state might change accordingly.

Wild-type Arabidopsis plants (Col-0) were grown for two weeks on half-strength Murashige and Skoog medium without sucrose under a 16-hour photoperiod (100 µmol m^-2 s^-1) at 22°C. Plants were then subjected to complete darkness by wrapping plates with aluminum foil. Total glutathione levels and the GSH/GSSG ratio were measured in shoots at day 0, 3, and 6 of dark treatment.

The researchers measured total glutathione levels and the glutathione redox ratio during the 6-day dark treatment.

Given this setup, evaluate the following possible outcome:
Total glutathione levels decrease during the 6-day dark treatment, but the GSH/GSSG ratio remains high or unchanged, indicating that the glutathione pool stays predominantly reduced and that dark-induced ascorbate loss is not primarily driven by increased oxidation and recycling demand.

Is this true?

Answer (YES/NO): NO